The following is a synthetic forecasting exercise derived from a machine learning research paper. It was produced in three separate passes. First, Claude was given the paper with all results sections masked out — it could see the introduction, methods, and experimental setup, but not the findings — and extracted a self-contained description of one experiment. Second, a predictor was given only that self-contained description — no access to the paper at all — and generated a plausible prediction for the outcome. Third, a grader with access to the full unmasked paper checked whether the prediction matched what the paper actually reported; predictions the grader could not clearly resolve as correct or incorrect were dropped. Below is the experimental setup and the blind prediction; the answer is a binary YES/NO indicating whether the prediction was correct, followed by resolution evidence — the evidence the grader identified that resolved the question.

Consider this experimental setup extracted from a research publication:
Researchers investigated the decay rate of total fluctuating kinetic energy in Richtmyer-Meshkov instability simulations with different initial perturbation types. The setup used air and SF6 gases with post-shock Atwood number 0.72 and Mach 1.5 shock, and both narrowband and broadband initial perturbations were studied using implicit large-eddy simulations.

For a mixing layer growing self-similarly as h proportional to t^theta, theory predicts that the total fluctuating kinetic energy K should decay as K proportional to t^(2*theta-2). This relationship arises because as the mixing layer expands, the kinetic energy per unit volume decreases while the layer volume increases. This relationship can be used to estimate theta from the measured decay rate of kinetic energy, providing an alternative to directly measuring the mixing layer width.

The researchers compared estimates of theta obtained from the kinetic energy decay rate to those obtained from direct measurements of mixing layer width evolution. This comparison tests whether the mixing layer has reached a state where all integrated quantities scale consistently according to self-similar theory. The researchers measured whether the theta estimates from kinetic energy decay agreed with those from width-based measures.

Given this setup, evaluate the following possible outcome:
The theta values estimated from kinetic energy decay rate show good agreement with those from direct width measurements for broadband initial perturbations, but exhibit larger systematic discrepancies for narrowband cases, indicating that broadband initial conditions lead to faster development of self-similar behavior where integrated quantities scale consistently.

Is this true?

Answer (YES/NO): YES